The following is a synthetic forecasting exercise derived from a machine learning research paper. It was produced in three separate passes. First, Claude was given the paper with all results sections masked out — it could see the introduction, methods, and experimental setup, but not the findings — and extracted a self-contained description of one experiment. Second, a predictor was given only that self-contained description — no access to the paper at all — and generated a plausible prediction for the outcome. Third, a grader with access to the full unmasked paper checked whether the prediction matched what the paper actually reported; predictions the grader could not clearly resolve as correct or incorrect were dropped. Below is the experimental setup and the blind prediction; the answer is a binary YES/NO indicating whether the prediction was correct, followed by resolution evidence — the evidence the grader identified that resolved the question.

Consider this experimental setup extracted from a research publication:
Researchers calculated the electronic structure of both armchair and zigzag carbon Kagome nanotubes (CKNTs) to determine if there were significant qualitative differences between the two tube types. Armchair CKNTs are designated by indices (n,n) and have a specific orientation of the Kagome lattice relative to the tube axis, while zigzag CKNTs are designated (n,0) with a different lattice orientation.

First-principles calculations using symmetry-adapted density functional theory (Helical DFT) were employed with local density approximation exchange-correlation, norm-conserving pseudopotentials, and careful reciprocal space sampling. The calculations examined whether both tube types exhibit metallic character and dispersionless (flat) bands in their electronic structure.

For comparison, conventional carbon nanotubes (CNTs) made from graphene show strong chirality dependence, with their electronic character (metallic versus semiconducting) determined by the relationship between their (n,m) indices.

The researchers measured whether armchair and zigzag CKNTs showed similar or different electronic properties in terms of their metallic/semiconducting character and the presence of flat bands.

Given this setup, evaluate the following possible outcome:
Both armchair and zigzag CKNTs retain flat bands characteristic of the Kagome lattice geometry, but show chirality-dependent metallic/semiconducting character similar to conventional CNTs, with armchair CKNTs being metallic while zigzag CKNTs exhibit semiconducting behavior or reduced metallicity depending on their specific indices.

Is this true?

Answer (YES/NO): NO